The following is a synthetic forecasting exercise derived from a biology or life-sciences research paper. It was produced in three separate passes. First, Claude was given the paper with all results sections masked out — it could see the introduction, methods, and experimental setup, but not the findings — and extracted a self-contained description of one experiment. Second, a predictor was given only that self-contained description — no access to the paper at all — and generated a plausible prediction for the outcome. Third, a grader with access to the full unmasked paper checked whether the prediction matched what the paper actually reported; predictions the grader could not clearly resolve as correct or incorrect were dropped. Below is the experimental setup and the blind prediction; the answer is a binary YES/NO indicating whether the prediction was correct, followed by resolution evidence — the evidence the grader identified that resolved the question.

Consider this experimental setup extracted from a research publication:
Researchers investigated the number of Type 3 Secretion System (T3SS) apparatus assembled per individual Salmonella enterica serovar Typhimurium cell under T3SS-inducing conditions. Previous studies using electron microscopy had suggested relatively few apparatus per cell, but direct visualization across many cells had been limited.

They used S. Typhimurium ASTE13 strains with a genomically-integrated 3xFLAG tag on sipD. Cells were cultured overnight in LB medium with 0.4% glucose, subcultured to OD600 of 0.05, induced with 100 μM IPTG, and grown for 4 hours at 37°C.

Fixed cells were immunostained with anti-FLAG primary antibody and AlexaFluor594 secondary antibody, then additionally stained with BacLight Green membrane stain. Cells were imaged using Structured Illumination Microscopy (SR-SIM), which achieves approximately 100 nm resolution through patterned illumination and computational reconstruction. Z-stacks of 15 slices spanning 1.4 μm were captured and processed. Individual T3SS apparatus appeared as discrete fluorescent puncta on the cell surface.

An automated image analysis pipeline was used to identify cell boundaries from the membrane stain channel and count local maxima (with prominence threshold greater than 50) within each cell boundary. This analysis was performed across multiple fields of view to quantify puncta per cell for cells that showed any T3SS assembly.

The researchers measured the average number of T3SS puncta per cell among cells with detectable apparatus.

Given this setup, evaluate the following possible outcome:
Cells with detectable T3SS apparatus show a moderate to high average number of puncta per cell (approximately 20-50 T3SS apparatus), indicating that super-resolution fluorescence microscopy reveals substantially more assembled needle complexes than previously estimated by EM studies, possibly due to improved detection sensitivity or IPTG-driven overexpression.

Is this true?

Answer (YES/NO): NO